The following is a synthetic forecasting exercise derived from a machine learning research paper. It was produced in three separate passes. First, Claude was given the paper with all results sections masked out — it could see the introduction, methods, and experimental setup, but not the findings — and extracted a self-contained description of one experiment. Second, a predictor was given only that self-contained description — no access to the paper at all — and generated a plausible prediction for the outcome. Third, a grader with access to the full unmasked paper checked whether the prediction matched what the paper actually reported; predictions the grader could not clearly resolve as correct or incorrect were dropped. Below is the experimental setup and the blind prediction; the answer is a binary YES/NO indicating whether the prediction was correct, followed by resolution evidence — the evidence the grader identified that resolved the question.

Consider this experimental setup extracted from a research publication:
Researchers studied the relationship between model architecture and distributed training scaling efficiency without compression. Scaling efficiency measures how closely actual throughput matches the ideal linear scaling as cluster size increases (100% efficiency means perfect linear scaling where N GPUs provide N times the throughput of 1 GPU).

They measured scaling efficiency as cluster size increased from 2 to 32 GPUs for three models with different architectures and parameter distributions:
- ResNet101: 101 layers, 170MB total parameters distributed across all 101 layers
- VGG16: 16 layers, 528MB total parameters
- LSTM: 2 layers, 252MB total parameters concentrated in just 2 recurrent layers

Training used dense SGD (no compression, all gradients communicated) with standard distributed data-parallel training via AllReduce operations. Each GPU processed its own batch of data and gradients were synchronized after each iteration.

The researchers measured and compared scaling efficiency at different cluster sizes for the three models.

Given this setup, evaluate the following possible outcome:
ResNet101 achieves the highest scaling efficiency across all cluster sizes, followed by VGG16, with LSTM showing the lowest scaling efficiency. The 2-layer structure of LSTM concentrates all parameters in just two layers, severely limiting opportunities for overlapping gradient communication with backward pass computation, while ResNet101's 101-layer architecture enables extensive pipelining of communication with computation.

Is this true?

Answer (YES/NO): NO